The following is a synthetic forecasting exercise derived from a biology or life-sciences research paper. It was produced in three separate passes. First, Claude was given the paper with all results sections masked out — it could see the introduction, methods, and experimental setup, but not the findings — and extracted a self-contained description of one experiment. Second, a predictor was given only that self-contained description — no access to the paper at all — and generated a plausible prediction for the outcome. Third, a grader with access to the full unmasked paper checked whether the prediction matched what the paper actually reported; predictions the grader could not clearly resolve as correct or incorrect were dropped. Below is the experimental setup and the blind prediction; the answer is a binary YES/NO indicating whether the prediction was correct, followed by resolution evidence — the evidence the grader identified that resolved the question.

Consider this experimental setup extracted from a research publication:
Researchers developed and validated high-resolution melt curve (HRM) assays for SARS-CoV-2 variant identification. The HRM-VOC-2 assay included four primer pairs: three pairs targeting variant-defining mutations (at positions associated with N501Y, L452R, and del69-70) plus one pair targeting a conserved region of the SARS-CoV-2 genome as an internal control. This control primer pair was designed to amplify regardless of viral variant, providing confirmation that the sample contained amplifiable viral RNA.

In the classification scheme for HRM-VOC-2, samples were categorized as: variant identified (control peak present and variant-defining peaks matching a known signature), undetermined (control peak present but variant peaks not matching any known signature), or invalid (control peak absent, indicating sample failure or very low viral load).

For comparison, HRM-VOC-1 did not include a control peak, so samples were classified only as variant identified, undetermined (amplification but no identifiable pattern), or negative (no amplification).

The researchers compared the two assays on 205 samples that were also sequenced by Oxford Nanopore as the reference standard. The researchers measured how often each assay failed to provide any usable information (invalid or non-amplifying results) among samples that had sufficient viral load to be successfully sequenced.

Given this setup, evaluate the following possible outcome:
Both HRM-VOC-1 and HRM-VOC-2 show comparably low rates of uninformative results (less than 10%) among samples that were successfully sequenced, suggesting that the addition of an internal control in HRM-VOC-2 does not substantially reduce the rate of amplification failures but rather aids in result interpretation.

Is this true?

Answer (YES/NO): YES